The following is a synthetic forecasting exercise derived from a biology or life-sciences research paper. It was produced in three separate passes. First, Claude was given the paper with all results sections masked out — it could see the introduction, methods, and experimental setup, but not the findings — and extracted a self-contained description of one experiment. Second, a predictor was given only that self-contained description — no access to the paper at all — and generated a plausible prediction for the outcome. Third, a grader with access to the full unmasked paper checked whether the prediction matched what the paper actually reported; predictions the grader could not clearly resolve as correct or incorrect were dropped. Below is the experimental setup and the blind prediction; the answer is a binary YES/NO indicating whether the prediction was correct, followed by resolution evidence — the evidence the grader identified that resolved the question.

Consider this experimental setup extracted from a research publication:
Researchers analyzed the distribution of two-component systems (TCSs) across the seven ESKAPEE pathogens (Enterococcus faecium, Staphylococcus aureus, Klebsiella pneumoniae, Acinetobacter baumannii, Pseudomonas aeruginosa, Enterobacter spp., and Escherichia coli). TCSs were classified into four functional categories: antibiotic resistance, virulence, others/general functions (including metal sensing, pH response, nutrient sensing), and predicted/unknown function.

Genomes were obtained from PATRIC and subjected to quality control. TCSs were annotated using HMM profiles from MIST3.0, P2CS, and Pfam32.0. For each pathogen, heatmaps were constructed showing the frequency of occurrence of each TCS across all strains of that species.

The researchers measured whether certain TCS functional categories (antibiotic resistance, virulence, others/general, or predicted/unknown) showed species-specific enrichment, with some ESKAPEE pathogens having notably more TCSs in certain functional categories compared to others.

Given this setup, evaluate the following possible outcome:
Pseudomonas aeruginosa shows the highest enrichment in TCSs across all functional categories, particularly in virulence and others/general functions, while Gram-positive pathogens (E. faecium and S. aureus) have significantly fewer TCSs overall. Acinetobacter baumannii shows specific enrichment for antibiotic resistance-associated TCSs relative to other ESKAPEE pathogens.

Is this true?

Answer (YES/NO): NO